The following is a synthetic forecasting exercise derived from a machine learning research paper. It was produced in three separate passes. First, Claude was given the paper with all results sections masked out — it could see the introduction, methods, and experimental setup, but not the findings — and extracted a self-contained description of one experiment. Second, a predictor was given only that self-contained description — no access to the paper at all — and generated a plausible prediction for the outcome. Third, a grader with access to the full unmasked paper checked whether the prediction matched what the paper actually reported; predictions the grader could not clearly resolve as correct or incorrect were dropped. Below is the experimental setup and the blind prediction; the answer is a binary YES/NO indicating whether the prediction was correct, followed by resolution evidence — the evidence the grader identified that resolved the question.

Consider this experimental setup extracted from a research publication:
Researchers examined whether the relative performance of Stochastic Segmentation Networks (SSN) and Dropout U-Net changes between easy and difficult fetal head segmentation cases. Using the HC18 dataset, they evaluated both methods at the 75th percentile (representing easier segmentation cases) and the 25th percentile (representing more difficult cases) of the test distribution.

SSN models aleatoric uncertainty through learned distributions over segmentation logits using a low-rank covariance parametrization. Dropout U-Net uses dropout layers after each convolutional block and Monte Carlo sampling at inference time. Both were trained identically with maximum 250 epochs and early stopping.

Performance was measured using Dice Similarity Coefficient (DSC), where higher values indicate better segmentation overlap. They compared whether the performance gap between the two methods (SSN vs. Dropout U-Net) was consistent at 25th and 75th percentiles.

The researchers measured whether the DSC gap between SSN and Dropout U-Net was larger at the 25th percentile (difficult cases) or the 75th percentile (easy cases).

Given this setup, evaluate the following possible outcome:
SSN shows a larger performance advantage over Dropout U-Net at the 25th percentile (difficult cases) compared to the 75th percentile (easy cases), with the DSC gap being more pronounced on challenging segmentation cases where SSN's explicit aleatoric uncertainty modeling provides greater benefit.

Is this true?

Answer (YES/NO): NO